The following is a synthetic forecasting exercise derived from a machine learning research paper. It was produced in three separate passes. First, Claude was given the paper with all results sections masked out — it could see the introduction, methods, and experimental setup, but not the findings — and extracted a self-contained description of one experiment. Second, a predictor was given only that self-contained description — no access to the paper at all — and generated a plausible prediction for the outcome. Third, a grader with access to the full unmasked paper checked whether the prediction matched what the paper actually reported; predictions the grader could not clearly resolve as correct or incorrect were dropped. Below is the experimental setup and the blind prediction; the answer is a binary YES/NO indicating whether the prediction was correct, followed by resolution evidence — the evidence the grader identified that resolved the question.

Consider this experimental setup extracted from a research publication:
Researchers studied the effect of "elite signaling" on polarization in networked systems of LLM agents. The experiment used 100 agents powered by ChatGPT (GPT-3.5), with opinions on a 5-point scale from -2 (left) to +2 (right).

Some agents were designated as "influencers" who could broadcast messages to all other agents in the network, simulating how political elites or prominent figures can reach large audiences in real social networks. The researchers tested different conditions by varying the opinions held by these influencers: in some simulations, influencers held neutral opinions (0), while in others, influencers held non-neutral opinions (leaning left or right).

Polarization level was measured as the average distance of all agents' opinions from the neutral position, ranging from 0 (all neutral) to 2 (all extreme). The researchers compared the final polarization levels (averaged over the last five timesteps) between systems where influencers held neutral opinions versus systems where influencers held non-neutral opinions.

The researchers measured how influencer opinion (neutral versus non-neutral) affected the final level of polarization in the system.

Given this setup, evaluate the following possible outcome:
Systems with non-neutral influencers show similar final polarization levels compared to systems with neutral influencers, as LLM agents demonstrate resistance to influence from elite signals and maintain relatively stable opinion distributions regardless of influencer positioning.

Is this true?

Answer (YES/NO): NO